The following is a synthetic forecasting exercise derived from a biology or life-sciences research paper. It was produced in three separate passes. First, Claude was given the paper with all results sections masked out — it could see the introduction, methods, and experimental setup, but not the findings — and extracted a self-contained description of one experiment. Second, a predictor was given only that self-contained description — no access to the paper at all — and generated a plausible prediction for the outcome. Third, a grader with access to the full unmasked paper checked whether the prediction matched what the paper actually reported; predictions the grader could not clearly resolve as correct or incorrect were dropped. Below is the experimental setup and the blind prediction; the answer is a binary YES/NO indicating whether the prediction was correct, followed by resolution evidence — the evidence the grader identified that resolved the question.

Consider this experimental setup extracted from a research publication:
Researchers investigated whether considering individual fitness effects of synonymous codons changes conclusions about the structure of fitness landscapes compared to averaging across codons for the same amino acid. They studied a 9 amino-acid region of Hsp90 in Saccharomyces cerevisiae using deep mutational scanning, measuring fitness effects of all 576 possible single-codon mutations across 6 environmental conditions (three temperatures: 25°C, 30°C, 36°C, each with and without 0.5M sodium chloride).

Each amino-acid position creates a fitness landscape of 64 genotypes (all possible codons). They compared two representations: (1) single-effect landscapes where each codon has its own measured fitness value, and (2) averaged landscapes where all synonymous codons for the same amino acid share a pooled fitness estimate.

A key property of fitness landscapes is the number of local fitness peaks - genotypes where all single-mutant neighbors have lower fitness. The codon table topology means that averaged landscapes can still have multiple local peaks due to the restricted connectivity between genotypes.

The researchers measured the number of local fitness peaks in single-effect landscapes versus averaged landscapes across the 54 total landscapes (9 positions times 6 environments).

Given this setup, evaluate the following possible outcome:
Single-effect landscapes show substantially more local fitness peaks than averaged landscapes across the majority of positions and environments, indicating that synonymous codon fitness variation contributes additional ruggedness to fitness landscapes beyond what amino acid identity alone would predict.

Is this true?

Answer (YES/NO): YES